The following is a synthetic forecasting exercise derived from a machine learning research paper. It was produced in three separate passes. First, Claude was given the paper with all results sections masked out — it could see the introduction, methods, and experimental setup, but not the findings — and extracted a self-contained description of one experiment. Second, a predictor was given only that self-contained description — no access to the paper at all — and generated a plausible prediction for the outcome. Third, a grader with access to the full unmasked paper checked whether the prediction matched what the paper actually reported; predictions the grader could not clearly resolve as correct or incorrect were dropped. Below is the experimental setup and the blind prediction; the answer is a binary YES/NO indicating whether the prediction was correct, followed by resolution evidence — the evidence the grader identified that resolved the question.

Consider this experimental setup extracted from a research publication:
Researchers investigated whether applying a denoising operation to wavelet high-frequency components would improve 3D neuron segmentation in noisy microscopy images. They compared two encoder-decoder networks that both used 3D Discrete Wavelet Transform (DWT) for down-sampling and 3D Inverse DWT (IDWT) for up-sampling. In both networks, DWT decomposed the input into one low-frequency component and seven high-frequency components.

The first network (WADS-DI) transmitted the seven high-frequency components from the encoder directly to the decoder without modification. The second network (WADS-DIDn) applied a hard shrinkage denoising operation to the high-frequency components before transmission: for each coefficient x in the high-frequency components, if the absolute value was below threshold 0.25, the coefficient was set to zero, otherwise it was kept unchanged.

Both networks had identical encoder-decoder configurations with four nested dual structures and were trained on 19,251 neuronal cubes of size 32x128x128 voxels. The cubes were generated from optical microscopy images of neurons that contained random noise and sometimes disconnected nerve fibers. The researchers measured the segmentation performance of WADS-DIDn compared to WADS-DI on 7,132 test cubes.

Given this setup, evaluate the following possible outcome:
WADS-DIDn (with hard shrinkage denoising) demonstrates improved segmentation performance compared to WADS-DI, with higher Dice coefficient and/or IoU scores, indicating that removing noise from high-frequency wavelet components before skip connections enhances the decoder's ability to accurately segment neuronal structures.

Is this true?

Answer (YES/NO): YES